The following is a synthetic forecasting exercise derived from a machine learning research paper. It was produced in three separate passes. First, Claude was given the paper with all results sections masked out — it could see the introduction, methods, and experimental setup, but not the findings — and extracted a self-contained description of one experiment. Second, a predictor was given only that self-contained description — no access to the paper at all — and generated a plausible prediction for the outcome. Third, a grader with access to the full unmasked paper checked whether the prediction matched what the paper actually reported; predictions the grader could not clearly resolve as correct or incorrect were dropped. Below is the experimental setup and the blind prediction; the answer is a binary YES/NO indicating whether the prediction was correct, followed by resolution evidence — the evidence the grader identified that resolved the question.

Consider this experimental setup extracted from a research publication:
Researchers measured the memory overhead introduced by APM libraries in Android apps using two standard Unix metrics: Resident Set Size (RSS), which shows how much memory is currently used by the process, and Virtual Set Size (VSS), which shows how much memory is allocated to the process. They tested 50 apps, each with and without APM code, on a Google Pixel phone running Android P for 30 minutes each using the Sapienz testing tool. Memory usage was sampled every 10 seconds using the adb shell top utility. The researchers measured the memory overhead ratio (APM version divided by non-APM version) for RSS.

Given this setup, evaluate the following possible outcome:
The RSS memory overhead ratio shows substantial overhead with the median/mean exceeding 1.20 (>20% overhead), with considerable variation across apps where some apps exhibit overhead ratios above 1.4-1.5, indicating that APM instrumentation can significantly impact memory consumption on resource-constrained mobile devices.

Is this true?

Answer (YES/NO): NO